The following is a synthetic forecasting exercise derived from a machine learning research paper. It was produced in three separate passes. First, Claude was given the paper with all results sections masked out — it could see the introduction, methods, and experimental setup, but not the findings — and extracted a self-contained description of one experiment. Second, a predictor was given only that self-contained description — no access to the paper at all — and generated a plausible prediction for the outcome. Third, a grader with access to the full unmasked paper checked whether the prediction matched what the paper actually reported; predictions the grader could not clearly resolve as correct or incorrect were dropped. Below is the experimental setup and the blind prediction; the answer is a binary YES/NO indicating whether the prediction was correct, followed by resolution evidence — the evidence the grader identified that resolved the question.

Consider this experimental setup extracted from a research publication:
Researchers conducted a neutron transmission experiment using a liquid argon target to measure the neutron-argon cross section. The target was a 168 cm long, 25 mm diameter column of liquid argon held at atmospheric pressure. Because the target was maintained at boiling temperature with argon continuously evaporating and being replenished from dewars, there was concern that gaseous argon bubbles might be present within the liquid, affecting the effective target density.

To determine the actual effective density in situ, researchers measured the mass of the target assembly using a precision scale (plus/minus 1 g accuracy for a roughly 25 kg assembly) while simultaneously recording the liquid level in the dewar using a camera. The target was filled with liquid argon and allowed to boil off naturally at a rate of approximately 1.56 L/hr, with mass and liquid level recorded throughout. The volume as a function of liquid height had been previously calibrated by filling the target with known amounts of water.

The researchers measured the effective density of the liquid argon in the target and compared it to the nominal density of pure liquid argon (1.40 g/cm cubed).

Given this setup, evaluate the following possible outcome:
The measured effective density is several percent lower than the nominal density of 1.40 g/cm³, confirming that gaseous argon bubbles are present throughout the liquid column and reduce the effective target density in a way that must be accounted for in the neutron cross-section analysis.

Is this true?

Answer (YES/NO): YES